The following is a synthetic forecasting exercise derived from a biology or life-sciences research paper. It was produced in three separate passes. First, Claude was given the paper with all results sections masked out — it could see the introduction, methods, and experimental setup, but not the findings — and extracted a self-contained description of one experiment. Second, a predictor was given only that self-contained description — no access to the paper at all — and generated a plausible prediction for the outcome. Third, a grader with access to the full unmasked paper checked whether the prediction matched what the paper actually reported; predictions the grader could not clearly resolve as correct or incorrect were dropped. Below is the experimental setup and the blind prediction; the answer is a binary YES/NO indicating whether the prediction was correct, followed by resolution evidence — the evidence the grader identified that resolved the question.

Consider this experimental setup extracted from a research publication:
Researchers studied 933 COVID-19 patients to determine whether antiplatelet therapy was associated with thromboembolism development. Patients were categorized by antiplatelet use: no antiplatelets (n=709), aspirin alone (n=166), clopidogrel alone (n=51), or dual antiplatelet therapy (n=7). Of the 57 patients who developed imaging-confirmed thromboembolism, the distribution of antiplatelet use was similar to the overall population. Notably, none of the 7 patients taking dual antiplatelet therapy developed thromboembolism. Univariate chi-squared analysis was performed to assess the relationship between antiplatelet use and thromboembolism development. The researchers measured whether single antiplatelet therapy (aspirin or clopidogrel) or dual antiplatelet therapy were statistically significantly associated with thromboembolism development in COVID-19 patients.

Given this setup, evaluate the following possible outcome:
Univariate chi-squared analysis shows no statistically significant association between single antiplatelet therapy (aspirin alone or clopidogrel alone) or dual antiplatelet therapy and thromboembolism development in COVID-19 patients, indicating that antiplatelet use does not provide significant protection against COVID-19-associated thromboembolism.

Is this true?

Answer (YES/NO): YES